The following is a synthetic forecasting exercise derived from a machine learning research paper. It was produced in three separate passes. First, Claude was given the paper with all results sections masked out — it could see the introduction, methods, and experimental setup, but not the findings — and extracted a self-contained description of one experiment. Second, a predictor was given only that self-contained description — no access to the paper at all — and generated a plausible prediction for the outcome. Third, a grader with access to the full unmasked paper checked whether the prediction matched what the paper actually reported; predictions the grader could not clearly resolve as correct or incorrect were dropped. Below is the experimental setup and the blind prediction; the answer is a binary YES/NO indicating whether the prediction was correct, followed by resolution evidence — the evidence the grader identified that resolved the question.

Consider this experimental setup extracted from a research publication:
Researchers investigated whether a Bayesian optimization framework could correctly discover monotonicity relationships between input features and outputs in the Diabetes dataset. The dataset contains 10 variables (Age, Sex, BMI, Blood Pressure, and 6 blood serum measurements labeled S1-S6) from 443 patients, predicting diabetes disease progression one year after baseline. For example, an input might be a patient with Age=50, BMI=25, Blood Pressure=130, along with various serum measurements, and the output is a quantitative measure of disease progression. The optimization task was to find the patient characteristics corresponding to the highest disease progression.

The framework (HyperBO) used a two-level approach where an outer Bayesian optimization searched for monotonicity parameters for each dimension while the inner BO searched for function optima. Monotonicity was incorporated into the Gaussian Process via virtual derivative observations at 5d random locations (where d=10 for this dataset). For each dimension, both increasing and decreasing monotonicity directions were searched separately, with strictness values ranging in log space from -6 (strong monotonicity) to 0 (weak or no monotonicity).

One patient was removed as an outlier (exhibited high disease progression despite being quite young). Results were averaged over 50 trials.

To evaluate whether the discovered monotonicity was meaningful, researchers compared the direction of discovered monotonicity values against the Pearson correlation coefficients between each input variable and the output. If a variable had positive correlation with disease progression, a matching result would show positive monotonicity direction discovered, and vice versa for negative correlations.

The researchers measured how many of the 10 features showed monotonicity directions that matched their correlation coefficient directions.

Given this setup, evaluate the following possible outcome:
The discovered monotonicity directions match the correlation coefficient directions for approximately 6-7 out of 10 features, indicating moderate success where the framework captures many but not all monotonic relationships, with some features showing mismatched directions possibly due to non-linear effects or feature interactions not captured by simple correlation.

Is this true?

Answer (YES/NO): YES